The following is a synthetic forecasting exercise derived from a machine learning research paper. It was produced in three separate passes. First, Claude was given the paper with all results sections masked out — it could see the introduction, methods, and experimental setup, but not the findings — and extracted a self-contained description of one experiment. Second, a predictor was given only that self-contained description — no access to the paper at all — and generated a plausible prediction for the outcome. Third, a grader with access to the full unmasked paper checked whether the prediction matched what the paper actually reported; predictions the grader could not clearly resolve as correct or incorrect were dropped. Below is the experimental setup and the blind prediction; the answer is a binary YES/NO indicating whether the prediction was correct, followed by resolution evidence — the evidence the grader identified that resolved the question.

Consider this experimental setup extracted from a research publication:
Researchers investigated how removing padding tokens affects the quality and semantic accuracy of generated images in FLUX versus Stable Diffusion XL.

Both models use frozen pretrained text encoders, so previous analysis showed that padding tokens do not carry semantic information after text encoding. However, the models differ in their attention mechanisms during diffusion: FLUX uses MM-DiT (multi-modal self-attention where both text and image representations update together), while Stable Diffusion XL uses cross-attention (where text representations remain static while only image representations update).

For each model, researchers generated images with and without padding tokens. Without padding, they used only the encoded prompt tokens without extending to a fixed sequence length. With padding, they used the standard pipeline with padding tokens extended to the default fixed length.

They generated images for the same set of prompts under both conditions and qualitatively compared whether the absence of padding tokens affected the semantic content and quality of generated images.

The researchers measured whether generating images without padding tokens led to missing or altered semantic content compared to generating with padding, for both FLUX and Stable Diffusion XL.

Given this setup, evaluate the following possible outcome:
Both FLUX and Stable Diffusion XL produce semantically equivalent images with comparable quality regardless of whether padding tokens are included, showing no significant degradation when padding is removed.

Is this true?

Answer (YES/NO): NO